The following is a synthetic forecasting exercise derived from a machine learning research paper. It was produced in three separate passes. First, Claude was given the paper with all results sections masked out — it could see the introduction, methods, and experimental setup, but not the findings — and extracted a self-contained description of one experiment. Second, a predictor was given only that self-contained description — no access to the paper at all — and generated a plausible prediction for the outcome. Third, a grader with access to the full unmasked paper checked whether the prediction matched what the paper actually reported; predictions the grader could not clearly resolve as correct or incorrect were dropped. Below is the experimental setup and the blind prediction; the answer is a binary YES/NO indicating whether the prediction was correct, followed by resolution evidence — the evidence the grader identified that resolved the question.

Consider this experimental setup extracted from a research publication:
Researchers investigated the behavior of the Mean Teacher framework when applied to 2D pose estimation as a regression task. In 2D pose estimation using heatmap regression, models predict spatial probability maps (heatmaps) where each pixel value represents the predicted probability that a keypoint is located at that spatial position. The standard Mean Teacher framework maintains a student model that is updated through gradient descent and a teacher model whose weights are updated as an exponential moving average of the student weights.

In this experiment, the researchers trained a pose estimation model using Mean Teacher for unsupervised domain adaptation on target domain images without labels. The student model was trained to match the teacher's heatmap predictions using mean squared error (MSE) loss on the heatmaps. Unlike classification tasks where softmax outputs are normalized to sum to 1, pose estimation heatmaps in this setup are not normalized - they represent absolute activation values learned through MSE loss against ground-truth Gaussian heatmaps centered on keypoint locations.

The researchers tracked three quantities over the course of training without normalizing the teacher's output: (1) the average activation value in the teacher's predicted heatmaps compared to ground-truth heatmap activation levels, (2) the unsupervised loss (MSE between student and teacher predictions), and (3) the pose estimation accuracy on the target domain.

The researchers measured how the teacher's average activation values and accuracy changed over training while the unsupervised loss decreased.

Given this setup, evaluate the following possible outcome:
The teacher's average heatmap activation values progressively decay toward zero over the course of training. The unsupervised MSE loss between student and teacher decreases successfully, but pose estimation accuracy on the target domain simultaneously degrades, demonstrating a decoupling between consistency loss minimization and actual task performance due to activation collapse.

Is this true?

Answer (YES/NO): YES